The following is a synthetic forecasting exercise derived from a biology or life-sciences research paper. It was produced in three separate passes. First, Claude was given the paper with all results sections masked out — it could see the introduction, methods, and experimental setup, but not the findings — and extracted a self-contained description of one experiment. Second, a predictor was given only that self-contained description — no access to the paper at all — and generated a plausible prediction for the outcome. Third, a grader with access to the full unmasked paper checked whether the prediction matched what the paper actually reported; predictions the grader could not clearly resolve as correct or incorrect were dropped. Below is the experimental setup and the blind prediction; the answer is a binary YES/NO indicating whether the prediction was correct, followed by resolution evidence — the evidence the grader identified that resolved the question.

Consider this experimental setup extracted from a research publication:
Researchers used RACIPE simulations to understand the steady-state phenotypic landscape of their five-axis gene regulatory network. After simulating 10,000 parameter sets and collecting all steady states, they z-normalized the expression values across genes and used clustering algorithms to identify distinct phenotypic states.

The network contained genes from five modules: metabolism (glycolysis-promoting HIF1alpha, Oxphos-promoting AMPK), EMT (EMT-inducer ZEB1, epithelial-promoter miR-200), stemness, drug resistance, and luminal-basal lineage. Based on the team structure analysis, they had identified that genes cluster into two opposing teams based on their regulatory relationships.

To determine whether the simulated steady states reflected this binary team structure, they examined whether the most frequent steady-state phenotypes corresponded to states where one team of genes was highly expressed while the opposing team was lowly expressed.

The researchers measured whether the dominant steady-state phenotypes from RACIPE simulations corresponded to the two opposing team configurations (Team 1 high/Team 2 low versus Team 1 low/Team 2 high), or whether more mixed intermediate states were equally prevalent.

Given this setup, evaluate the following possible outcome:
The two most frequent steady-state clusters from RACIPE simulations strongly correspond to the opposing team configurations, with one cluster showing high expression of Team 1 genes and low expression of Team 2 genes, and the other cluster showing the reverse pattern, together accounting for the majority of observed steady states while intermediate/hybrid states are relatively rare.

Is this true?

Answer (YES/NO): NO